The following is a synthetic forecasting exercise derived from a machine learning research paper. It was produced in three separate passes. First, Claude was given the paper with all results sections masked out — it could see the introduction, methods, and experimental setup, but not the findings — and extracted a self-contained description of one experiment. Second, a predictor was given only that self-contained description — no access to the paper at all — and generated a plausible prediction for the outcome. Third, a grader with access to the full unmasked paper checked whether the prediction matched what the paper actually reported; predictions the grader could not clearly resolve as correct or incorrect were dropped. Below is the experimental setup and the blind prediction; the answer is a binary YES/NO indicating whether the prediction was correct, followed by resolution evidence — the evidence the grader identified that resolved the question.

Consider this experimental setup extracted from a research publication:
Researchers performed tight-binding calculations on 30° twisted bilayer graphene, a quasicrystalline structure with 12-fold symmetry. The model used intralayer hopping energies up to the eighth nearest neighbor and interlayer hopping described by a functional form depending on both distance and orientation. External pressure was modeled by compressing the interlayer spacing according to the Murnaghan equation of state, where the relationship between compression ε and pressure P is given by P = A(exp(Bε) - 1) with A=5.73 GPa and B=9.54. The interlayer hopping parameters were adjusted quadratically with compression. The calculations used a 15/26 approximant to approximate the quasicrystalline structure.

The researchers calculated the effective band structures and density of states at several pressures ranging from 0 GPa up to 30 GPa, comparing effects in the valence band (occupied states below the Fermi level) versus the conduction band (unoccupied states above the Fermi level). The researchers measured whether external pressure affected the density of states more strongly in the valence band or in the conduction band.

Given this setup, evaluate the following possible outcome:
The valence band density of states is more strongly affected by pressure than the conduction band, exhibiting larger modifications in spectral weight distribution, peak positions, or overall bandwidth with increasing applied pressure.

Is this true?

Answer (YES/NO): YES